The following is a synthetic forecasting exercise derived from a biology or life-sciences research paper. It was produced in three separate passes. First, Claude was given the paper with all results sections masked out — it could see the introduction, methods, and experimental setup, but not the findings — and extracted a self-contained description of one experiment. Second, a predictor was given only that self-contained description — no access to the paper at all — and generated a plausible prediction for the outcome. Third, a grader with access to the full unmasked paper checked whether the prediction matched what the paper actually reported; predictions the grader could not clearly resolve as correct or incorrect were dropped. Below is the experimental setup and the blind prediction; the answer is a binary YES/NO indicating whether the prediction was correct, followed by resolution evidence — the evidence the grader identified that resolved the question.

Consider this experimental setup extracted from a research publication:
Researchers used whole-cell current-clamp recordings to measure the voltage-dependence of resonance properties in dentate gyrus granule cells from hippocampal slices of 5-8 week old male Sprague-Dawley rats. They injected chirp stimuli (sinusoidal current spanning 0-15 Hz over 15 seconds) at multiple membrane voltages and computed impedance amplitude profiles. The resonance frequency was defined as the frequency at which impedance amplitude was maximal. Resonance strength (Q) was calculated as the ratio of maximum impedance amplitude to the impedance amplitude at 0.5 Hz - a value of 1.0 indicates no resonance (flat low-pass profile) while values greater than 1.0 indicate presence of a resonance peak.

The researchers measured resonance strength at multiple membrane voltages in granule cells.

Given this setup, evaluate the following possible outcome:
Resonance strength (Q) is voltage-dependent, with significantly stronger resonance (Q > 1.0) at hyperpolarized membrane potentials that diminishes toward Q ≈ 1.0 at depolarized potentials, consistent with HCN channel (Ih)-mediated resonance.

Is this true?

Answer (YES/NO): NO